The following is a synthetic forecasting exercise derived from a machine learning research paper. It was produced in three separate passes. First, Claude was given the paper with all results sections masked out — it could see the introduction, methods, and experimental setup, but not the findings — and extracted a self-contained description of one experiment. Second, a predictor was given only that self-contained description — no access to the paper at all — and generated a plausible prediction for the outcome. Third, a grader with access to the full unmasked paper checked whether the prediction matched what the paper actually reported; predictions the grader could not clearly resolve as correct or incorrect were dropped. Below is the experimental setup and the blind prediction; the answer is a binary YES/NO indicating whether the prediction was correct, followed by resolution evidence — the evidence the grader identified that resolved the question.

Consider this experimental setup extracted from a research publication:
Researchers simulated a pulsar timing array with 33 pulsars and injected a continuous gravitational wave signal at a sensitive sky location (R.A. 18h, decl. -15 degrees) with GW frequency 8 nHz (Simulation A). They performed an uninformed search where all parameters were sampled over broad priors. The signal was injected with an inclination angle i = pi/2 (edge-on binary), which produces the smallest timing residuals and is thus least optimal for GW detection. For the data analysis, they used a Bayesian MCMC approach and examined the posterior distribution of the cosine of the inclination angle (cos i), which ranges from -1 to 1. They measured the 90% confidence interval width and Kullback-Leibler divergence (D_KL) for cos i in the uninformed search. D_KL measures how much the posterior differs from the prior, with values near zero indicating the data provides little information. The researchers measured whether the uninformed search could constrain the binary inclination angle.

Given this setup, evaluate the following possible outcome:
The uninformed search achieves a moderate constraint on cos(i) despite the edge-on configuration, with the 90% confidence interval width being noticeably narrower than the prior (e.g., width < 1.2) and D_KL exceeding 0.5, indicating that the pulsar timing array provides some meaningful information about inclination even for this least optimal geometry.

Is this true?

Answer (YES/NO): NO